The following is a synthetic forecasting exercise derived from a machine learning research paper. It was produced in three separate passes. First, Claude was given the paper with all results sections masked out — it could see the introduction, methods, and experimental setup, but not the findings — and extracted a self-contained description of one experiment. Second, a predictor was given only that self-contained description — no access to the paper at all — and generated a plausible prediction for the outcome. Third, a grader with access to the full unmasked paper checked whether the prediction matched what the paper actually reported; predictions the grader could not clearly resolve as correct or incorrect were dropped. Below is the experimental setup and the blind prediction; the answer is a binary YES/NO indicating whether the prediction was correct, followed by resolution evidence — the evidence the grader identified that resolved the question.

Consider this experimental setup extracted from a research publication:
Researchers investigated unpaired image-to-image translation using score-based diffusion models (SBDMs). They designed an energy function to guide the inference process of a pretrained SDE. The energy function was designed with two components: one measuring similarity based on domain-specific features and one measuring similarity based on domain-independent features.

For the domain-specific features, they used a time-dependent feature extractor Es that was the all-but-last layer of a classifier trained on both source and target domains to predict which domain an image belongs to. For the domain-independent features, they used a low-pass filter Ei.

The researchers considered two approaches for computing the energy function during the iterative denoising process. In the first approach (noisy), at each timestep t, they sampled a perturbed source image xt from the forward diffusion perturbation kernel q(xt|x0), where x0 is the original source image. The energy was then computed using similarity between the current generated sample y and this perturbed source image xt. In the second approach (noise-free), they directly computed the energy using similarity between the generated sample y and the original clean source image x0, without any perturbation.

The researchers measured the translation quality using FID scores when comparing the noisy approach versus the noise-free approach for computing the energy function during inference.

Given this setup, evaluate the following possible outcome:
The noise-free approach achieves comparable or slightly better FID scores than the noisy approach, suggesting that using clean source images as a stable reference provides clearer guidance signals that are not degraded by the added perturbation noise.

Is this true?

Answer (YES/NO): NO